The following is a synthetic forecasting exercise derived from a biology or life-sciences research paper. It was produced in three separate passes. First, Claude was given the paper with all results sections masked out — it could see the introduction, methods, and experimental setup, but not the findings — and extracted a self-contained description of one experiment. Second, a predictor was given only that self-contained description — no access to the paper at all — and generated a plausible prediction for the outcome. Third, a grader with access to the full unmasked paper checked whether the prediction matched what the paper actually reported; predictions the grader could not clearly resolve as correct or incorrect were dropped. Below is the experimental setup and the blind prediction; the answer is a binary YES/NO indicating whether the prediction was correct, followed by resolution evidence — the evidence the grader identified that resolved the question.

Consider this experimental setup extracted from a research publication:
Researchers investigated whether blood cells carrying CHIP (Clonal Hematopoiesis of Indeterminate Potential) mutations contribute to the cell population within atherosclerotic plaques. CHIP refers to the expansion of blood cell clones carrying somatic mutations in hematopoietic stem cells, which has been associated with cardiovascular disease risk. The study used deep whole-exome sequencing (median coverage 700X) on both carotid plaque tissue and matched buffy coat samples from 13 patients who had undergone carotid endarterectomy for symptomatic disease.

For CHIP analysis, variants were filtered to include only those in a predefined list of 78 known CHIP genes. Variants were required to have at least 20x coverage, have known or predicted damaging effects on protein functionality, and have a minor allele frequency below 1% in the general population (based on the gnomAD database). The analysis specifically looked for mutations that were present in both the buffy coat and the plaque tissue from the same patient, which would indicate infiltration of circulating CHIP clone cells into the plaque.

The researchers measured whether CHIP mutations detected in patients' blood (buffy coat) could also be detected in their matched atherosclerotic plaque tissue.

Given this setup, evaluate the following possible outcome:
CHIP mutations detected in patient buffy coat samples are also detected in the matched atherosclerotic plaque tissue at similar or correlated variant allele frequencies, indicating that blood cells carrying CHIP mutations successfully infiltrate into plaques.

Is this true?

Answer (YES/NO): YES